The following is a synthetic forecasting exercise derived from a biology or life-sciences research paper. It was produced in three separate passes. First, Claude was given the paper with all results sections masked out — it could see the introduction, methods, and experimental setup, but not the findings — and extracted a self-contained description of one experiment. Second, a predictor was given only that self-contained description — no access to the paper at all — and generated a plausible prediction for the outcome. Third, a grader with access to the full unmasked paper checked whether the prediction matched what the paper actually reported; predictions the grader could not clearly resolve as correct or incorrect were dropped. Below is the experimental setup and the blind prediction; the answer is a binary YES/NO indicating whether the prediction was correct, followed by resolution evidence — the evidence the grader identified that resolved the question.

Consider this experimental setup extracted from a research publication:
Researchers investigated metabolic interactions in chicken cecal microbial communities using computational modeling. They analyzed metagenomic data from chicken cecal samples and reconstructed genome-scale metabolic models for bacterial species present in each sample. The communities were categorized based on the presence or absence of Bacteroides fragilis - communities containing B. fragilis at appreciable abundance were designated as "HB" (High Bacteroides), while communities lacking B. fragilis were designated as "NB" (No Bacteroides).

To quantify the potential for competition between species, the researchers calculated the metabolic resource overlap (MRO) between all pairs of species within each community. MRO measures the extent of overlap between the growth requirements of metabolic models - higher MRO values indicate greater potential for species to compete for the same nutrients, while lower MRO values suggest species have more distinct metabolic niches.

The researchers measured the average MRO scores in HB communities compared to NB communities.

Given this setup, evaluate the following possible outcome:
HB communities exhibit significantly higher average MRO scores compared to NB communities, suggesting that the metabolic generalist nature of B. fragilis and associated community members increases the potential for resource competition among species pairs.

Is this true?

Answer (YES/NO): NO